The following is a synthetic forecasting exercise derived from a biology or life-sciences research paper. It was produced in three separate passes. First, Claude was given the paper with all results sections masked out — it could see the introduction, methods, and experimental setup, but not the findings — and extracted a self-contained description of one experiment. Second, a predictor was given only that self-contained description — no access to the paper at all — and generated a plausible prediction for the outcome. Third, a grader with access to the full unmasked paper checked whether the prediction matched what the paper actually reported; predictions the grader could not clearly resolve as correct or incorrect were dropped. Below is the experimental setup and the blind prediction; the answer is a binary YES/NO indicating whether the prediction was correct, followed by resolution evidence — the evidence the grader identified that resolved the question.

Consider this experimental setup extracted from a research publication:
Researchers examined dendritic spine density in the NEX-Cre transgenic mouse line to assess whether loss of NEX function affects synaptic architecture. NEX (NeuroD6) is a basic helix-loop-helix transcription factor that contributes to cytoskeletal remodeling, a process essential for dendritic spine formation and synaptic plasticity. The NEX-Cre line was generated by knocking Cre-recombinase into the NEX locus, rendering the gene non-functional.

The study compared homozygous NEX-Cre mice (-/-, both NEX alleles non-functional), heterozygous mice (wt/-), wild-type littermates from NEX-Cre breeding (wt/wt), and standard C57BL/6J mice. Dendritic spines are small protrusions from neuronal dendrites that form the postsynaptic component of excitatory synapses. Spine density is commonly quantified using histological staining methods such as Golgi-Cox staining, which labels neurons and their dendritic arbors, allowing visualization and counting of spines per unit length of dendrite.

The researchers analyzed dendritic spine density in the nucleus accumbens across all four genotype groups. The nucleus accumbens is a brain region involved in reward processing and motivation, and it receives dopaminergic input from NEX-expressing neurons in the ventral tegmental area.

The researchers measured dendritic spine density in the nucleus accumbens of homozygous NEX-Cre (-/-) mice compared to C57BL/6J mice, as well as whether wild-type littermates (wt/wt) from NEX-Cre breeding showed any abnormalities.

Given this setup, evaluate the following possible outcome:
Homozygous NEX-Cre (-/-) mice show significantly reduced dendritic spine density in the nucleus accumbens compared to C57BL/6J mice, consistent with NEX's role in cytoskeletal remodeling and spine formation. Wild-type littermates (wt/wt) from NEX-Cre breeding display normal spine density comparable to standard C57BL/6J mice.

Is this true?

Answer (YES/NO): NO